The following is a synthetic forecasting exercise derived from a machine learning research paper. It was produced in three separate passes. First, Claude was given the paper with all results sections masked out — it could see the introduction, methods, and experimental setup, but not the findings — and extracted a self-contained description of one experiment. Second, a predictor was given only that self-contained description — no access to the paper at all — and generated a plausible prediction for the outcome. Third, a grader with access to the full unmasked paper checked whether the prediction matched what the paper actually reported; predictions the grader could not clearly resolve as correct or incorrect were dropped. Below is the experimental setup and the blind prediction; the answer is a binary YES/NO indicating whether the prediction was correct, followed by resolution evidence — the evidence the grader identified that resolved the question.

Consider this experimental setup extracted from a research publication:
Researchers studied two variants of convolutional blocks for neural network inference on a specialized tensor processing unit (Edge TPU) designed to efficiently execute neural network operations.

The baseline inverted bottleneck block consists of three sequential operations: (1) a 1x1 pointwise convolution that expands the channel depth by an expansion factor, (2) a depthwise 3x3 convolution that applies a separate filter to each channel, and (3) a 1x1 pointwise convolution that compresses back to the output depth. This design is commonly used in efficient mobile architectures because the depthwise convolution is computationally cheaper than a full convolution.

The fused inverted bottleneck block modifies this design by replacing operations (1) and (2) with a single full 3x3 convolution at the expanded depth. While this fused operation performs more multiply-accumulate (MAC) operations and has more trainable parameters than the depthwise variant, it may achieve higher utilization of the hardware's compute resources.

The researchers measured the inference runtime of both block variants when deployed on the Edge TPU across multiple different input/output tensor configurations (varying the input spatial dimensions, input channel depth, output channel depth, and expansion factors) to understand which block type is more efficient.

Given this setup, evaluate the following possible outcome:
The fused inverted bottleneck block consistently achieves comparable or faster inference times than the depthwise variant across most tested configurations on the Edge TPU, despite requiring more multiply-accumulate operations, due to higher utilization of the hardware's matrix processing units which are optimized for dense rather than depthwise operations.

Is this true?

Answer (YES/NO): NO